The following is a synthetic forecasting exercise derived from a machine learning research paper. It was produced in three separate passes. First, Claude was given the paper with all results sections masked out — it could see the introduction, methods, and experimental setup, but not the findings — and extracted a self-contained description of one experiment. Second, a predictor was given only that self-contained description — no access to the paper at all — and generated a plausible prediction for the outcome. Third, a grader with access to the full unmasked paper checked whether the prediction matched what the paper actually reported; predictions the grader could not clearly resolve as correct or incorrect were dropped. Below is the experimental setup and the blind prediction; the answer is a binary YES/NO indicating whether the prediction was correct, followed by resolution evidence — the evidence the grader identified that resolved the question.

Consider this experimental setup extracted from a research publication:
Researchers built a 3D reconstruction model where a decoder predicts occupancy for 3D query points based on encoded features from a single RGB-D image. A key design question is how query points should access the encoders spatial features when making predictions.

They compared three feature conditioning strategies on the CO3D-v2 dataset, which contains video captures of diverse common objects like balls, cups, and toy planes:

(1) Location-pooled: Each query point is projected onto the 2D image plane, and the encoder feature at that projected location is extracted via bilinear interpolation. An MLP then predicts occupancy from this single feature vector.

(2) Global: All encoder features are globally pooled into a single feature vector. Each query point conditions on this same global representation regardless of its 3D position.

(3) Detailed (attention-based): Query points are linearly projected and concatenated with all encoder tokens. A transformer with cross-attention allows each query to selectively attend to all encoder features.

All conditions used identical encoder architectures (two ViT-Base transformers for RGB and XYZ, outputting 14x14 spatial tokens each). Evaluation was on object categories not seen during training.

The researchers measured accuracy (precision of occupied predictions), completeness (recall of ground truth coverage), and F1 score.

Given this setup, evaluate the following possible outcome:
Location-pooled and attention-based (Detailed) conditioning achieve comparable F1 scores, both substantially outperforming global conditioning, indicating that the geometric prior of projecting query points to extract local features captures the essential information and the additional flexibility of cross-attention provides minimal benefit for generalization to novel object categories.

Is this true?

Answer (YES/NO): NO